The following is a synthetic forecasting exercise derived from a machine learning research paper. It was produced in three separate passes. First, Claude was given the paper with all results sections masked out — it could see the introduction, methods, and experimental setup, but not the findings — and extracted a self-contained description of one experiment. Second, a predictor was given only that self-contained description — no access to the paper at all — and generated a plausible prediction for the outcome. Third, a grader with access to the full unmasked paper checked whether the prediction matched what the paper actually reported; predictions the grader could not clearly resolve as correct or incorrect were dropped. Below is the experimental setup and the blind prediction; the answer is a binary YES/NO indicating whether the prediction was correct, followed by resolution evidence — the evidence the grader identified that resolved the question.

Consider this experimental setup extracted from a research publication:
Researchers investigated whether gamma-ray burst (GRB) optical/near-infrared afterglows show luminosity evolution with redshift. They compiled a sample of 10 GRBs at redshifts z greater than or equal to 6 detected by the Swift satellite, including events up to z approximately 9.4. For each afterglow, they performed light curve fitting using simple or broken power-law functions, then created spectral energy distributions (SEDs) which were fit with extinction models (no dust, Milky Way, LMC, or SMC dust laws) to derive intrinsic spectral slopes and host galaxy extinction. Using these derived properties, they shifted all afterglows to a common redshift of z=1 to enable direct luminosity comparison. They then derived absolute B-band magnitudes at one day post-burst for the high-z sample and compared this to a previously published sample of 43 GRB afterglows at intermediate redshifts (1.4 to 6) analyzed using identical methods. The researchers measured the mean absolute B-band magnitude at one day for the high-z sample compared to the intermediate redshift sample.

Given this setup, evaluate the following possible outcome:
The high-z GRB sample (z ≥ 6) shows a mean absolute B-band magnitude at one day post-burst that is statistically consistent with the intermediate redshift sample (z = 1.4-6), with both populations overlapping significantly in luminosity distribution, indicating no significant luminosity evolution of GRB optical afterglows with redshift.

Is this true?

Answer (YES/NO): YES